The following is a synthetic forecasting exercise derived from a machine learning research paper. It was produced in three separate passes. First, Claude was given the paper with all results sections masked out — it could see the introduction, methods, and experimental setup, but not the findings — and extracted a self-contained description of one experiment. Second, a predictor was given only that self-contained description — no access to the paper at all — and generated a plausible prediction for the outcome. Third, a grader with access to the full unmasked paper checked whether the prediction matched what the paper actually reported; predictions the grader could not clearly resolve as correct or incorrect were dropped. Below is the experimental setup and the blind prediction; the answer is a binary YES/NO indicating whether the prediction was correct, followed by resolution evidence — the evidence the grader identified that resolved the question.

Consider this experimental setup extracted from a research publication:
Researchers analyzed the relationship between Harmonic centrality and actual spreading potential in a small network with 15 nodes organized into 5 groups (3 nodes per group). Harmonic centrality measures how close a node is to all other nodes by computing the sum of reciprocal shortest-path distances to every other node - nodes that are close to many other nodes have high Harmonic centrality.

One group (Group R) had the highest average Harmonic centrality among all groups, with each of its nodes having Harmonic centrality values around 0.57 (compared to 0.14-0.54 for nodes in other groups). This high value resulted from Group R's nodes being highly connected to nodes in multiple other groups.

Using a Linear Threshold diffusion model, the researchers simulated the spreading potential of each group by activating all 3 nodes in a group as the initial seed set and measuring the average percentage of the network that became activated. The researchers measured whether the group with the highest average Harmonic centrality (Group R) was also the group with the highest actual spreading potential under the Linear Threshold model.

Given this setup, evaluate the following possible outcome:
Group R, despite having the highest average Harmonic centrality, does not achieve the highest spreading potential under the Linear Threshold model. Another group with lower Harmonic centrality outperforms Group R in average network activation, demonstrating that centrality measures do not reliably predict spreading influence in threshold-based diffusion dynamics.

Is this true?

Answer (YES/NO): YES